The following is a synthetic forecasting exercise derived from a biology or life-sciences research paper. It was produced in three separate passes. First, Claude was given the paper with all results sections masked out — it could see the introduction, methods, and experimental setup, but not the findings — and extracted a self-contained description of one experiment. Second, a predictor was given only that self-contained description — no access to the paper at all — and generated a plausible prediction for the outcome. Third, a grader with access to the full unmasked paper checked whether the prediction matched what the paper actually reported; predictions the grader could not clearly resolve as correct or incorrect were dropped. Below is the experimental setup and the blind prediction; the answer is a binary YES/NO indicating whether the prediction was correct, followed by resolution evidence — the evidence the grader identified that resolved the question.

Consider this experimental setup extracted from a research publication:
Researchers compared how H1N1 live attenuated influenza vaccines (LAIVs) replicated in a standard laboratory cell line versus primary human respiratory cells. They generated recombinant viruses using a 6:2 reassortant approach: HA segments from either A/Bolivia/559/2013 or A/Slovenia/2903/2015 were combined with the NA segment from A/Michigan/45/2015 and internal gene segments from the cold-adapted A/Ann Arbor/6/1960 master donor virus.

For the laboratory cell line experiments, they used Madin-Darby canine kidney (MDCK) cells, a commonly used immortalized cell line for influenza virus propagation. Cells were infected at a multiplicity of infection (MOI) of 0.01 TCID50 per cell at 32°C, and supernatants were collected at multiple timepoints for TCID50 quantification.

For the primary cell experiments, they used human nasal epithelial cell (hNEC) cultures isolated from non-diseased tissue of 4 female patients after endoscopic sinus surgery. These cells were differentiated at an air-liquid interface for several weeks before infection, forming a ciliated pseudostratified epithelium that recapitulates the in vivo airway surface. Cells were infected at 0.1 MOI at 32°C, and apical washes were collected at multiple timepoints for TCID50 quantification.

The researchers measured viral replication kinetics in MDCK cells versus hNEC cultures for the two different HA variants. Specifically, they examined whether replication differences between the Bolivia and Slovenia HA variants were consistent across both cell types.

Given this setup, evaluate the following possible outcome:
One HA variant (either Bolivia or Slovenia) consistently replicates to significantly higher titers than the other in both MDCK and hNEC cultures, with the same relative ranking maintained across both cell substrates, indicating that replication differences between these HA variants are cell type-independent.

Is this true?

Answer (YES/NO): NO